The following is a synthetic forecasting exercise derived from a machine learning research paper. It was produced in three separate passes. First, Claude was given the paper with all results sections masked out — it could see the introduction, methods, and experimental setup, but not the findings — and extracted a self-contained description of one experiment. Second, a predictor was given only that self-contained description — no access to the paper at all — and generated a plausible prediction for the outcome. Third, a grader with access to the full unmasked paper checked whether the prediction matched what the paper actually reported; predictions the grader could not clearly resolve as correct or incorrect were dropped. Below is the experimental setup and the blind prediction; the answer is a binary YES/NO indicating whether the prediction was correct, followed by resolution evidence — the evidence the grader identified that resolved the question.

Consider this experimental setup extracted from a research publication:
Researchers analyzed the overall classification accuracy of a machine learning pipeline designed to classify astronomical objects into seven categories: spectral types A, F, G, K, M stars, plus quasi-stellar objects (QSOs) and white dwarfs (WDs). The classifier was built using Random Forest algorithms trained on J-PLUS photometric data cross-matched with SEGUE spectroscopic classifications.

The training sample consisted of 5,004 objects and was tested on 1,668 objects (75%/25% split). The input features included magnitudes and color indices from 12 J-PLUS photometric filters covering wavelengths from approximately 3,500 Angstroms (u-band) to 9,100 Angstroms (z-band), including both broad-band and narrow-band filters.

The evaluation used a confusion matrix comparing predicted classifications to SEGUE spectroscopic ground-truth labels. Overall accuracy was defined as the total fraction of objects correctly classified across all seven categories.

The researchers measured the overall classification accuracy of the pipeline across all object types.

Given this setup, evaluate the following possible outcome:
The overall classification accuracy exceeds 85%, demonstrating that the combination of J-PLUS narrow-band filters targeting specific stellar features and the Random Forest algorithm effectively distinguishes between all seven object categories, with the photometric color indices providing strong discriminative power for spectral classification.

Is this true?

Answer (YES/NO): NO